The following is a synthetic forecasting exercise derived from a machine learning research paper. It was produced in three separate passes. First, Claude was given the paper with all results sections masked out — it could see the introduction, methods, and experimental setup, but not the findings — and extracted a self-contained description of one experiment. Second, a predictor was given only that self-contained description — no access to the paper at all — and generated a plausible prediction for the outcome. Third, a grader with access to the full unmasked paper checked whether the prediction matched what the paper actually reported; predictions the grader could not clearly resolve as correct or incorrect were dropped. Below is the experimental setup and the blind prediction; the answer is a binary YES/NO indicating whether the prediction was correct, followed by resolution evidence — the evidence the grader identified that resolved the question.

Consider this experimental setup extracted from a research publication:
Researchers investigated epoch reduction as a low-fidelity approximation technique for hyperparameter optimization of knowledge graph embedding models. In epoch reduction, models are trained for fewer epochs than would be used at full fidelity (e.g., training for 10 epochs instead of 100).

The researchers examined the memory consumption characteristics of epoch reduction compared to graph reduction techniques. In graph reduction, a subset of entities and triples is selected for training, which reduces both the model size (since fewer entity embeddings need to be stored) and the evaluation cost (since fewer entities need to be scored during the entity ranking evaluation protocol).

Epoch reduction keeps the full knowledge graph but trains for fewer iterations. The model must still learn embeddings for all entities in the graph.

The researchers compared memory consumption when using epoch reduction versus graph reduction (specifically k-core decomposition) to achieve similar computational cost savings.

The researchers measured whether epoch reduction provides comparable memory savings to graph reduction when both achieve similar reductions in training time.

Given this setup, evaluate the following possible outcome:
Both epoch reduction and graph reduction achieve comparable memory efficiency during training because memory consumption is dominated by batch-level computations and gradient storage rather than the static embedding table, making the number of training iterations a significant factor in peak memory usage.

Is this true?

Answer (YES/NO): NO